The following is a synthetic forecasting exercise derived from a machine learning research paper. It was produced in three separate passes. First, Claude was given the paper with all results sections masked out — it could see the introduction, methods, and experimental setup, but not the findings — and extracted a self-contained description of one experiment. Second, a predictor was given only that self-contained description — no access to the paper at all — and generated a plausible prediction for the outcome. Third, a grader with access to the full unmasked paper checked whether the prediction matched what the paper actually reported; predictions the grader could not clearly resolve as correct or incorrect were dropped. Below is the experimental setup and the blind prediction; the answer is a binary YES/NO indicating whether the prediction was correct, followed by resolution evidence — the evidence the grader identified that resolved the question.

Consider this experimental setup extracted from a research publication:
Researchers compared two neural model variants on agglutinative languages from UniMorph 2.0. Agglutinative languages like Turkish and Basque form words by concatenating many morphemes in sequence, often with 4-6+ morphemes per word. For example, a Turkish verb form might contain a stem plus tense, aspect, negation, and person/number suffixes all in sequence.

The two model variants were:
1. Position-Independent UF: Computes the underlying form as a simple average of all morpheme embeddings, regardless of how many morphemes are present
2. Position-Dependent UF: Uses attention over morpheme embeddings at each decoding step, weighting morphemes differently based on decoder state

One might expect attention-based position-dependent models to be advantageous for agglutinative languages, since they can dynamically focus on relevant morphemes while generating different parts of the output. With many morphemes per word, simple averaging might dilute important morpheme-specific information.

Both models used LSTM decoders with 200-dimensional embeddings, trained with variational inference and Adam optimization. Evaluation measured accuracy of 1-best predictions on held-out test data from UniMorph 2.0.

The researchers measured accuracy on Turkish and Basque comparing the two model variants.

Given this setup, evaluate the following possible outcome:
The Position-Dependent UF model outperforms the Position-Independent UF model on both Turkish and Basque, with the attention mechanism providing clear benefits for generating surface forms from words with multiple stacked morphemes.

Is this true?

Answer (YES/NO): NO